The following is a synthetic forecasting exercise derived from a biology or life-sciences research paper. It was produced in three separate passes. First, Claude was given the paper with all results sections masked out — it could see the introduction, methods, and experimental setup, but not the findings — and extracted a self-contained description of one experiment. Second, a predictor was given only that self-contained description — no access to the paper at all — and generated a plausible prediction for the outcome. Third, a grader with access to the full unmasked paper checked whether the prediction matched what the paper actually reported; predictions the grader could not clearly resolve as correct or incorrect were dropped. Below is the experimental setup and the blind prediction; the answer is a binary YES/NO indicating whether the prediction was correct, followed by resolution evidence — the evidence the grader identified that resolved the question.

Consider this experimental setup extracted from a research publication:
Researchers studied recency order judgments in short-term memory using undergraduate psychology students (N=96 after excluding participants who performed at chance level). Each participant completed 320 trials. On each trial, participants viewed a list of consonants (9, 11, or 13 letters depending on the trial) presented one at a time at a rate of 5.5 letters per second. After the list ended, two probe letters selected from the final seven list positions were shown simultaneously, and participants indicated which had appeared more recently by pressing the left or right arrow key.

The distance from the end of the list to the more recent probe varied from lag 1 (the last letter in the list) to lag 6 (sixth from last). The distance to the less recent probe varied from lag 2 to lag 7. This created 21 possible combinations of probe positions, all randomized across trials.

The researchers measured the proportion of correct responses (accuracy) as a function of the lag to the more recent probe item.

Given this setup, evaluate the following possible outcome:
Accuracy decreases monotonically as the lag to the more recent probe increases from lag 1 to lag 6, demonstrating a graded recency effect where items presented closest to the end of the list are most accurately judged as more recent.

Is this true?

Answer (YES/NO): YES